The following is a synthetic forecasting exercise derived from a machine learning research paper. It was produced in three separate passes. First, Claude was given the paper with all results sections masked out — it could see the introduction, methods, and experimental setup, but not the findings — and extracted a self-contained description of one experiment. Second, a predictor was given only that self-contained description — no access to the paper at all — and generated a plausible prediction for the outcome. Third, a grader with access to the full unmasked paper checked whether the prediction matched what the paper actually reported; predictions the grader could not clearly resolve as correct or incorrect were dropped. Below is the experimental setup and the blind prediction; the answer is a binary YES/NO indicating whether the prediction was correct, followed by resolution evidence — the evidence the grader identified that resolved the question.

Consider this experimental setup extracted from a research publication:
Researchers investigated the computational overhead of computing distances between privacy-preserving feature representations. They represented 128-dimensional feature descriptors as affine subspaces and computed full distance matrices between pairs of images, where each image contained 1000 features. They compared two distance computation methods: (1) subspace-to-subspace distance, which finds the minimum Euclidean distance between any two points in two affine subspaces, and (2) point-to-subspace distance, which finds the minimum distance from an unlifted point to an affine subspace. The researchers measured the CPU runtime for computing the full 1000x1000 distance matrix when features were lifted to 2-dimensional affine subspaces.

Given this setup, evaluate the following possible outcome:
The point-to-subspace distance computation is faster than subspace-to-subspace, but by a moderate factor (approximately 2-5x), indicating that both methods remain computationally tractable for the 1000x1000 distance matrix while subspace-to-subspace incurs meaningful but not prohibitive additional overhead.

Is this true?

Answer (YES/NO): YES